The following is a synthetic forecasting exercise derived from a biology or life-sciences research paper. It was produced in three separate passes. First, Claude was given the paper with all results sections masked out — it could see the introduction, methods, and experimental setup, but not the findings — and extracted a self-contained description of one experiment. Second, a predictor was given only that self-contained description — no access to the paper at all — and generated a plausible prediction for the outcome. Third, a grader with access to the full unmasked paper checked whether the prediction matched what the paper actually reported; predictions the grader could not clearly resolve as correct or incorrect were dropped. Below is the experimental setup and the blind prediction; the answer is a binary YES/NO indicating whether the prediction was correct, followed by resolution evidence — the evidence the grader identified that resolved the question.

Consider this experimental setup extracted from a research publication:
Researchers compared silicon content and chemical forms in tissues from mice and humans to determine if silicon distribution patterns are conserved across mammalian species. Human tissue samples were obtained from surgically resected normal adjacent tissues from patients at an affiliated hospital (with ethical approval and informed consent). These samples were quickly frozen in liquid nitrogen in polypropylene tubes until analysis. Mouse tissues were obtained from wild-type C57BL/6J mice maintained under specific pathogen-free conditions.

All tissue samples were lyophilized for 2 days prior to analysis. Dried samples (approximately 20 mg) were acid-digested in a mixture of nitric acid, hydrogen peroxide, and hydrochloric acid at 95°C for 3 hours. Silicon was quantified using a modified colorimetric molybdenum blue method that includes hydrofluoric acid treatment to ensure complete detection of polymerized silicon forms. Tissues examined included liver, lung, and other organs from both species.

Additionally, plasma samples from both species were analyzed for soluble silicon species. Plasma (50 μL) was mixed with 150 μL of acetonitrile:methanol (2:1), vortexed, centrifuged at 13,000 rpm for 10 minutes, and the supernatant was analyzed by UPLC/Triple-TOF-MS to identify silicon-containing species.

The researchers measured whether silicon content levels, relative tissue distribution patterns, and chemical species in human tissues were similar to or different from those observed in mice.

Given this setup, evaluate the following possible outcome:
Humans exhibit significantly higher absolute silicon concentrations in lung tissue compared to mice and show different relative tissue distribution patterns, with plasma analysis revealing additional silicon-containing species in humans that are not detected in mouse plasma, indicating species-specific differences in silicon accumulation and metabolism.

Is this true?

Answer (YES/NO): NO